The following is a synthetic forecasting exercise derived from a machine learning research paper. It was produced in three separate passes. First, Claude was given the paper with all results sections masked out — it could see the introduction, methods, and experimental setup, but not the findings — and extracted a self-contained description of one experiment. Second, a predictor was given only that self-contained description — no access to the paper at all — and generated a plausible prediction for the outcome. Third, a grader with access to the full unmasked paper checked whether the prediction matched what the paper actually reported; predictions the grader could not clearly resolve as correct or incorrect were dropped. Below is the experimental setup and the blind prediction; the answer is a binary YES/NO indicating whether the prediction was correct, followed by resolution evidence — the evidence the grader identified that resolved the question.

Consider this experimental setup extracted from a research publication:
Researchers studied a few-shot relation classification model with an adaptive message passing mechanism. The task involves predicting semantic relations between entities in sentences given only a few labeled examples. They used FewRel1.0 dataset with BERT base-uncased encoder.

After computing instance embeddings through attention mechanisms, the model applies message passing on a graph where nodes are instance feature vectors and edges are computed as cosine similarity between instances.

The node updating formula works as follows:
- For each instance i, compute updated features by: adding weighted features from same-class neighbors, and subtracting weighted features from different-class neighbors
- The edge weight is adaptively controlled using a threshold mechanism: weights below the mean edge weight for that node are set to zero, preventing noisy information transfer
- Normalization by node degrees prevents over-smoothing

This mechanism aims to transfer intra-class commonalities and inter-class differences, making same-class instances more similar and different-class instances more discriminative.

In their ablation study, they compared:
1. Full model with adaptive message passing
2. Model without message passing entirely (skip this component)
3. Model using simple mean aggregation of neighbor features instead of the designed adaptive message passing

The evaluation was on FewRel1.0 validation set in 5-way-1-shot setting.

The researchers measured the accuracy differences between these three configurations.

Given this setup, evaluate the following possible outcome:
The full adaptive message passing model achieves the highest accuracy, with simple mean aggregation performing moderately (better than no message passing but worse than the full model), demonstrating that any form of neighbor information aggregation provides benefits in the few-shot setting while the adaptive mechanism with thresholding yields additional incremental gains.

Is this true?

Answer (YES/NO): YES